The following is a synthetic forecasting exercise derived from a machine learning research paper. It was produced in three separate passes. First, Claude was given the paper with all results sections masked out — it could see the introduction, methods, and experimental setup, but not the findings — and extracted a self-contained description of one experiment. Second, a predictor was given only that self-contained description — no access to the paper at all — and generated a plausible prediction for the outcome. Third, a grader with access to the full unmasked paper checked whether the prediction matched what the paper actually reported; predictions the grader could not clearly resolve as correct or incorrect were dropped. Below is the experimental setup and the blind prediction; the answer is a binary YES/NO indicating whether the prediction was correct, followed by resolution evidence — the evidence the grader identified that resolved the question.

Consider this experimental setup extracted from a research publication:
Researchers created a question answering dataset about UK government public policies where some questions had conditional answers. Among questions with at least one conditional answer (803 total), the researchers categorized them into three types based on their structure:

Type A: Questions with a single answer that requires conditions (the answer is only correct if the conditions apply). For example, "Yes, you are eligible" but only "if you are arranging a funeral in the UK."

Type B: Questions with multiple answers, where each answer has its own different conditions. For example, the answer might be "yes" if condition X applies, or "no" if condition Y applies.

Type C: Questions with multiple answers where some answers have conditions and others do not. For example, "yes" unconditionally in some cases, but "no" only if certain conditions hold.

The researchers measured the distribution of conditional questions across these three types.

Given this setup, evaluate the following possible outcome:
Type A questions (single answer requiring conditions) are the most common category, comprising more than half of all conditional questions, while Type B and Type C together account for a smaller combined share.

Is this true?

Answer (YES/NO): NO